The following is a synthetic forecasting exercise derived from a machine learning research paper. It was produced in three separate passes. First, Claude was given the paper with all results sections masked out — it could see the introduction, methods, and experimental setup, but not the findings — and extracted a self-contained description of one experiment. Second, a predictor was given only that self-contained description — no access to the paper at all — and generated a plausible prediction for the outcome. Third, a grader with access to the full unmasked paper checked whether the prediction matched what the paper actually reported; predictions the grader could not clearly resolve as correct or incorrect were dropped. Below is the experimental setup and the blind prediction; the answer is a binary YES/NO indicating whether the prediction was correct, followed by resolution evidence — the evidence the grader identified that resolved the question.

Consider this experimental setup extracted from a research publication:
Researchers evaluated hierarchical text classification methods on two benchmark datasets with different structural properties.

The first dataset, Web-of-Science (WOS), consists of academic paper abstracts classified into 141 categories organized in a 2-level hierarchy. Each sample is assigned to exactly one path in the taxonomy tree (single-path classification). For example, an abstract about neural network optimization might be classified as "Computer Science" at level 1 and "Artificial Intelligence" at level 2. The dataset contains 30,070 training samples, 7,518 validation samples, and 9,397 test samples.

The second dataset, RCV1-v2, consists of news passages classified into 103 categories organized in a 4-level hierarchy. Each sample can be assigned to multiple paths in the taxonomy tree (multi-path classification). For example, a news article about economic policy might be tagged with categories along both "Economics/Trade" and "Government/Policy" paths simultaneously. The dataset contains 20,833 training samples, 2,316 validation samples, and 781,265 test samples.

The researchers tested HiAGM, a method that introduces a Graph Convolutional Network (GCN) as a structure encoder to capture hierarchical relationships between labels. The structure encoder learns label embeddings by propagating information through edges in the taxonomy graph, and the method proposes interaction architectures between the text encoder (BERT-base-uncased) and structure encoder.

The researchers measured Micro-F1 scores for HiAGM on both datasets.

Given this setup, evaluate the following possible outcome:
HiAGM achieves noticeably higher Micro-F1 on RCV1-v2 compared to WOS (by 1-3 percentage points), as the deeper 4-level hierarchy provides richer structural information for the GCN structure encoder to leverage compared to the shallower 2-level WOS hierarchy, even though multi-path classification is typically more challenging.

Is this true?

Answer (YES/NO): NO